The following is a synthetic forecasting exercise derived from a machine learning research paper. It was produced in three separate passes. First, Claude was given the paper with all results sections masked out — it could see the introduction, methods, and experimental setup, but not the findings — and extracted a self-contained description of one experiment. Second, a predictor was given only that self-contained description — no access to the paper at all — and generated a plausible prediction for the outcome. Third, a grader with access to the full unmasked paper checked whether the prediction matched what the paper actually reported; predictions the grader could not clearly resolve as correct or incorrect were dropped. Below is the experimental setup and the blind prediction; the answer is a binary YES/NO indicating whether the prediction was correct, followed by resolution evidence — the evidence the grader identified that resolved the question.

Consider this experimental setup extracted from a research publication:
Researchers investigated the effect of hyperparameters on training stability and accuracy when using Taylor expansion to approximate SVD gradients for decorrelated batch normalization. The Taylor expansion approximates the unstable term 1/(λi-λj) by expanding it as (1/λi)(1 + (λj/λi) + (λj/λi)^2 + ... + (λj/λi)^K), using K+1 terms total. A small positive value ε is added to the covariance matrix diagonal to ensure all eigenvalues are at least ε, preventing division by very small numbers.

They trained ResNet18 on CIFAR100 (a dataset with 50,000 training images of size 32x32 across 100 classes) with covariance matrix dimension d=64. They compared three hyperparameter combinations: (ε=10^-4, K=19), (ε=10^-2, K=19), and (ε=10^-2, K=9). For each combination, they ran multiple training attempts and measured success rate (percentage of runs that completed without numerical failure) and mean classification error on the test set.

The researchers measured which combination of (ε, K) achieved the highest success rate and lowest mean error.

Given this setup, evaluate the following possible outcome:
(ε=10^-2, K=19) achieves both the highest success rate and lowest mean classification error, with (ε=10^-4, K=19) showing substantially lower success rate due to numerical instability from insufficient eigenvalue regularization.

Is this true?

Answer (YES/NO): NO